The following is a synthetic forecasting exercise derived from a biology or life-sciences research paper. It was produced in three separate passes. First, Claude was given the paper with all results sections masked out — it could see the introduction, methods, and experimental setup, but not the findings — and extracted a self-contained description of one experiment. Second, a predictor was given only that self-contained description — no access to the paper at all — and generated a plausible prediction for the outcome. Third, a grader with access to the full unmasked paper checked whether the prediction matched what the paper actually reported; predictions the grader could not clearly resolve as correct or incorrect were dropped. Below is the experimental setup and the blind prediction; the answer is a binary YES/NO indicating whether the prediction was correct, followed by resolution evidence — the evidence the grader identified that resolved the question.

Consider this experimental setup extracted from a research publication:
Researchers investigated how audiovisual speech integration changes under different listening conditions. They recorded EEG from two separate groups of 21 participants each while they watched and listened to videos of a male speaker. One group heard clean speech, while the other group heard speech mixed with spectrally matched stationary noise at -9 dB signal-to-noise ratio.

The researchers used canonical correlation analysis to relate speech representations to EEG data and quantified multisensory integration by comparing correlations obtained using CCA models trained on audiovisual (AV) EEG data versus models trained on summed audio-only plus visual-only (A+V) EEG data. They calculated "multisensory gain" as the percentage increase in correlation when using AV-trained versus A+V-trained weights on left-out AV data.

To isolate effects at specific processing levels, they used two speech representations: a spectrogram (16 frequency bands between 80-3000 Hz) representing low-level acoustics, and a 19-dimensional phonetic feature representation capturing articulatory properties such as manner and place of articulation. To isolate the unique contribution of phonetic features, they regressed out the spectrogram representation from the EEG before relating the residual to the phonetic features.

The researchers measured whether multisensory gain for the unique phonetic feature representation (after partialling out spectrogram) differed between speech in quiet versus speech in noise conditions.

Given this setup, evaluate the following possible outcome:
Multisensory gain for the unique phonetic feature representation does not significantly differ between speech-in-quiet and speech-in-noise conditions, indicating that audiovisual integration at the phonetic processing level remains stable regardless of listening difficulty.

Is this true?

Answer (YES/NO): NO